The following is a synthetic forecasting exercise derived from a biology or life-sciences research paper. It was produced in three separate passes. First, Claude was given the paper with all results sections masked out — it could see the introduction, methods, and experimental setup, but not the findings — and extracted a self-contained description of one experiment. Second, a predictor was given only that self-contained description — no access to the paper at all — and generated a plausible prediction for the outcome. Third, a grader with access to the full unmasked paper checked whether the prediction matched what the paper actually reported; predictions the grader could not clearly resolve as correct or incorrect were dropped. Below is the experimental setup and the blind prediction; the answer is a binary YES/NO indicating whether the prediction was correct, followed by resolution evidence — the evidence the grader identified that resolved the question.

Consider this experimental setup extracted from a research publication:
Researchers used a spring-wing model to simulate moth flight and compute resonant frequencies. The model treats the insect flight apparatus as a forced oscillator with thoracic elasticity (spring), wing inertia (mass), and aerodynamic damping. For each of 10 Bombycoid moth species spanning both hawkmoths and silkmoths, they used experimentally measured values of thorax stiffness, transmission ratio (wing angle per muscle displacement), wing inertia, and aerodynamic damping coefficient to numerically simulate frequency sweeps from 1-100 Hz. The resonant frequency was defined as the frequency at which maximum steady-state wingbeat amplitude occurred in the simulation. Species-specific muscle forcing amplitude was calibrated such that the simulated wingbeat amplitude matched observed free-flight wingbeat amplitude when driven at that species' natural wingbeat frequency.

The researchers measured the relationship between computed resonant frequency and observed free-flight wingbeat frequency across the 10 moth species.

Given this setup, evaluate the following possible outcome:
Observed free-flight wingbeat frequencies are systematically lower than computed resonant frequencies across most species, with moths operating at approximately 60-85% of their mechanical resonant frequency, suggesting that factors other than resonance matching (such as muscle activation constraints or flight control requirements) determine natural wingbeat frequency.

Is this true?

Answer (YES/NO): NO